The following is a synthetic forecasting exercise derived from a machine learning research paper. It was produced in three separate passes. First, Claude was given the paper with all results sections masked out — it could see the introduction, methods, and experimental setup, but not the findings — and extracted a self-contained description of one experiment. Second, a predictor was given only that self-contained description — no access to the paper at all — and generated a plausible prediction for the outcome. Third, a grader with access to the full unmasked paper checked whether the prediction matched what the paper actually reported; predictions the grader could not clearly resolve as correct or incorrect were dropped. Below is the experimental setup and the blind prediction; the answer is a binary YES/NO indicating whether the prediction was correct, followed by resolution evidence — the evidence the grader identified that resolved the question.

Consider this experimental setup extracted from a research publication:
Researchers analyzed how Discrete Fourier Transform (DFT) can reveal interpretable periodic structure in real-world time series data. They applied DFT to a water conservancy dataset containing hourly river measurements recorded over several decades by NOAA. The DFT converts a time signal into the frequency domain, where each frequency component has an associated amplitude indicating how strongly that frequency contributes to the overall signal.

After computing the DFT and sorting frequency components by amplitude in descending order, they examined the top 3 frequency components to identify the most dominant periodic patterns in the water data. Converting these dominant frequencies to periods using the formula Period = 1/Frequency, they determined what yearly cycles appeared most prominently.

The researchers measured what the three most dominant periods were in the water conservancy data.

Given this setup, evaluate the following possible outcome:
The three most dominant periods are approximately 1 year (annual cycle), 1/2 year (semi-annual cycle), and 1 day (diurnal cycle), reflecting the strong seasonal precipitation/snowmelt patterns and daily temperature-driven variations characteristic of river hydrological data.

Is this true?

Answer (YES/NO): NO